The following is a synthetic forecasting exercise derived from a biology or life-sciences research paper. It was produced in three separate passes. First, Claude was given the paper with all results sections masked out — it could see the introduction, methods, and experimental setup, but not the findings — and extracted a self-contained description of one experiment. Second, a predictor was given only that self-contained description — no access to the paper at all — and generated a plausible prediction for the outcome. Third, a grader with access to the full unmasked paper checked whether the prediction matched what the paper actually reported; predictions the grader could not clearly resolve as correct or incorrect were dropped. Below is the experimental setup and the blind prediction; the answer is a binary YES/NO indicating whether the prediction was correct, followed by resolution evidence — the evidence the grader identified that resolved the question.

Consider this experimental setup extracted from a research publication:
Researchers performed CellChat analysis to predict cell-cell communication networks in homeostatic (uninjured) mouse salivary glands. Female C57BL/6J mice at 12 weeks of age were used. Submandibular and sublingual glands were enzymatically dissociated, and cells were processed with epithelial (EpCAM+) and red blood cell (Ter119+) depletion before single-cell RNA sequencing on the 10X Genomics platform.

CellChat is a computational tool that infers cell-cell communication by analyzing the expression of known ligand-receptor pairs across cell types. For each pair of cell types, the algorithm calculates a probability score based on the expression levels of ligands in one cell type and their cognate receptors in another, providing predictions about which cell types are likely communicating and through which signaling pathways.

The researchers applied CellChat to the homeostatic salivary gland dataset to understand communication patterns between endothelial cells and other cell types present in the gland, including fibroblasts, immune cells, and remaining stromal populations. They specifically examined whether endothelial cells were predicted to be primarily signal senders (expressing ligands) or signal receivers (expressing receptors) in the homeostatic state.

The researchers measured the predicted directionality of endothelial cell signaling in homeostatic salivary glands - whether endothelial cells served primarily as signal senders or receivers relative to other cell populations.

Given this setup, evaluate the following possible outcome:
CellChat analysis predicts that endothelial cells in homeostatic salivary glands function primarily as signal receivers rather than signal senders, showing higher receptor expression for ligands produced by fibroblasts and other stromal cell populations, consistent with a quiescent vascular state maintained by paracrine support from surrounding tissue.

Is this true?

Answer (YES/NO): NO